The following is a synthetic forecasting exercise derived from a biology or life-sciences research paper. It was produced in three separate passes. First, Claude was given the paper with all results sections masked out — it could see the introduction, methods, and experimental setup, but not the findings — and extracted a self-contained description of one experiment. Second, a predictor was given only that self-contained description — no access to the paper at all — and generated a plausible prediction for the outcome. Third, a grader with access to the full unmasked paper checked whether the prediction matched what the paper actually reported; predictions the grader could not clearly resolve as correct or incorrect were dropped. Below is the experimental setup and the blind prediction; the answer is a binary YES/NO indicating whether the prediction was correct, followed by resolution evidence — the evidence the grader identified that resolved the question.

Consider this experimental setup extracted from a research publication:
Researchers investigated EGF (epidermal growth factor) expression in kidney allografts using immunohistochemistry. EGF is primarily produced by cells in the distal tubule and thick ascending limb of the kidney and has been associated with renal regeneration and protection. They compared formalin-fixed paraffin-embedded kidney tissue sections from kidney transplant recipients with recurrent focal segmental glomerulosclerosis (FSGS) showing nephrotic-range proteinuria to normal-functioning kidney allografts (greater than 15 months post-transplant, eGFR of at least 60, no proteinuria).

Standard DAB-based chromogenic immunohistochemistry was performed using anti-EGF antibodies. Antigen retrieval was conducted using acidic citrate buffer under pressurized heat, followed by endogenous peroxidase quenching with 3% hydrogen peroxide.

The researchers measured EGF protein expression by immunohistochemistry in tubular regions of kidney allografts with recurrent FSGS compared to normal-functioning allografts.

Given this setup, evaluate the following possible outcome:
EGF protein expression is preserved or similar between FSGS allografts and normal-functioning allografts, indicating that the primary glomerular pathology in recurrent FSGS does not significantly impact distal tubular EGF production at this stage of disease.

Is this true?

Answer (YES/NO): NO